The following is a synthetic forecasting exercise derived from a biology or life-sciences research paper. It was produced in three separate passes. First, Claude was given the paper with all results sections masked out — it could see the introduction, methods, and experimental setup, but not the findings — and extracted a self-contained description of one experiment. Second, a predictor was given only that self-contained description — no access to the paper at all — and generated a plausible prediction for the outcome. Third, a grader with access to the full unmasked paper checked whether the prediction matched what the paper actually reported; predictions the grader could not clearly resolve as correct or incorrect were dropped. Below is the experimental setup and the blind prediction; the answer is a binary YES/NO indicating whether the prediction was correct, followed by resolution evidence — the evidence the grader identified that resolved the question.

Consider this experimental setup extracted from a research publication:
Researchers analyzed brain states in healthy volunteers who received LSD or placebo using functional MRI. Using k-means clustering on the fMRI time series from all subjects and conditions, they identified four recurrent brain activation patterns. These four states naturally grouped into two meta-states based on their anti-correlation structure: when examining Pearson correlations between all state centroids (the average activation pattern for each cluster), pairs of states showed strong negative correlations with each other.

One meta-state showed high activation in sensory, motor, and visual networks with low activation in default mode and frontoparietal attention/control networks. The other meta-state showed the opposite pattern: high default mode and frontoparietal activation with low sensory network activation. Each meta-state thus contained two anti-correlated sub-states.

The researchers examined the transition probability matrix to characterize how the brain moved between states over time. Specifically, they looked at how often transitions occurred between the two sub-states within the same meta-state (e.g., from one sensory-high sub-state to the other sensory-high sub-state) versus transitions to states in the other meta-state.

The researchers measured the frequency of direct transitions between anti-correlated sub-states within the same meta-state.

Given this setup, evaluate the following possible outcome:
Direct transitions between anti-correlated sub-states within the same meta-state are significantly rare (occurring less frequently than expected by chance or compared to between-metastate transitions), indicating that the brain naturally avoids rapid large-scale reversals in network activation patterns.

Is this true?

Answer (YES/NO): YES